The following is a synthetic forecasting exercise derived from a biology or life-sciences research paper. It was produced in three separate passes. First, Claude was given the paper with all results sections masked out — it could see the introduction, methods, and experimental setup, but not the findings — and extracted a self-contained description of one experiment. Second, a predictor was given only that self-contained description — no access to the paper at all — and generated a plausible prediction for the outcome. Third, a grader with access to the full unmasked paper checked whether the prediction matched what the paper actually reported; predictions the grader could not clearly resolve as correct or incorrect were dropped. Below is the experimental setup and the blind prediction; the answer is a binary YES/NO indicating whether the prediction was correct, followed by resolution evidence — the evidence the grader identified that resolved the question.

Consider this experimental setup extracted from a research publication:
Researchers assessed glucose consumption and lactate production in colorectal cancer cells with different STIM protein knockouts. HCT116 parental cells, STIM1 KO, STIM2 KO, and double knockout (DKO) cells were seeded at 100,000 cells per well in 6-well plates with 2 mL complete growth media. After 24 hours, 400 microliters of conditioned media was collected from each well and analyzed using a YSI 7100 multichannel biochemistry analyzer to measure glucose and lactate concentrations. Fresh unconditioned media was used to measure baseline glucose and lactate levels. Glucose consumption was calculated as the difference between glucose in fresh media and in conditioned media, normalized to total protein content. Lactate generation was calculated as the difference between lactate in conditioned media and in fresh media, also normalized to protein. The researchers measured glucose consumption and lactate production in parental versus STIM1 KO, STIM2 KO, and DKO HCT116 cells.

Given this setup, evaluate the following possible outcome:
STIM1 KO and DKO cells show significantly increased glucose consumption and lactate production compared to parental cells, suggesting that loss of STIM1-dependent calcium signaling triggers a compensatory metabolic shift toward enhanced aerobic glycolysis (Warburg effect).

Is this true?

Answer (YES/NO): NO